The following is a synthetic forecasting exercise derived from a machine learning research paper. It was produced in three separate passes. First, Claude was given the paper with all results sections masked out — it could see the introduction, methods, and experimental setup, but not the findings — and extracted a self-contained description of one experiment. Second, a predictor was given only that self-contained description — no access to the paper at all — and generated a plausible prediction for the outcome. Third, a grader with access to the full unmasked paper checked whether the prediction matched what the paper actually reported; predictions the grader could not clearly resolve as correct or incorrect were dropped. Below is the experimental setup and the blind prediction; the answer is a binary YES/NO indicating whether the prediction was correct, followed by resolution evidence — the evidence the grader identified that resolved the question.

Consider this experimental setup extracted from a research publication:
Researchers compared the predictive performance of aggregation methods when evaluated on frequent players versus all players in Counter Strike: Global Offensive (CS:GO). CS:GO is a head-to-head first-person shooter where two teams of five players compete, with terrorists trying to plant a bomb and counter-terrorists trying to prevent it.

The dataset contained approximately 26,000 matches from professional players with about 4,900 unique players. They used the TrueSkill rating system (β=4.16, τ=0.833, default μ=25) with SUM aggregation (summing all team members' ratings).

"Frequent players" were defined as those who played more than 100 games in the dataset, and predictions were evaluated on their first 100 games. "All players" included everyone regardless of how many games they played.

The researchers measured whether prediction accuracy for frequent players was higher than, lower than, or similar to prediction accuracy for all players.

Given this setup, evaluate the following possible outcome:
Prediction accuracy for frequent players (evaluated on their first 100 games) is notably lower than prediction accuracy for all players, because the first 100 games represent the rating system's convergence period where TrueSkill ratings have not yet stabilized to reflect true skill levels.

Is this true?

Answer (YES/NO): NO